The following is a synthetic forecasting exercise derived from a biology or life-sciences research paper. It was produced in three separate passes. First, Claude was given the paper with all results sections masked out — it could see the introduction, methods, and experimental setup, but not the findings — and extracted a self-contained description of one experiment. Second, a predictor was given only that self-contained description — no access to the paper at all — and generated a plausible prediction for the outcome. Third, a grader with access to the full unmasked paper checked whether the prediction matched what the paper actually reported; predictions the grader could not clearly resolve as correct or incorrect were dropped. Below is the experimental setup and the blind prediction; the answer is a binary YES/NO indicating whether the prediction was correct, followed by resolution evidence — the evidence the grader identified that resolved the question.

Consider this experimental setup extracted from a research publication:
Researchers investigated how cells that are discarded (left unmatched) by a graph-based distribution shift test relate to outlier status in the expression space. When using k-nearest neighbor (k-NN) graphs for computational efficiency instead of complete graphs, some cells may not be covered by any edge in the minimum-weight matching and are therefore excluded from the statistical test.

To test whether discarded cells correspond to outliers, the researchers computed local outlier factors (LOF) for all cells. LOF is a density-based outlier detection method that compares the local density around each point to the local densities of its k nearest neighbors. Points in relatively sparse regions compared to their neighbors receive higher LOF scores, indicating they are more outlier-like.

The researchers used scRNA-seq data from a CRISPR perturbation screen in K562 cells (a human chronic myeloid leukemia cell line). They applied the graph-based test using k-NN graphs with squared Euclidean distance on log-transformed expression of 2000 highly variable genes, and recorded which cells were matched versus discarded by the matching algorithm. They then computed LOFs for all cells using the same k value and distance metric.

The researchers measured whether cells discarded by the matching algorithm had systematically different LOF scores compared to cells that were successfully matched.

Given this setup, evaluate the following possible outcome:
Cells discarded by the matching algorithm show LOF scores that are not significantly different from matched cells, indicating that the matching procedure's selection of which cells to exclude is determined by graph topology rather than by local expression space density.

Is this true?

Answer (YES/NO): NO